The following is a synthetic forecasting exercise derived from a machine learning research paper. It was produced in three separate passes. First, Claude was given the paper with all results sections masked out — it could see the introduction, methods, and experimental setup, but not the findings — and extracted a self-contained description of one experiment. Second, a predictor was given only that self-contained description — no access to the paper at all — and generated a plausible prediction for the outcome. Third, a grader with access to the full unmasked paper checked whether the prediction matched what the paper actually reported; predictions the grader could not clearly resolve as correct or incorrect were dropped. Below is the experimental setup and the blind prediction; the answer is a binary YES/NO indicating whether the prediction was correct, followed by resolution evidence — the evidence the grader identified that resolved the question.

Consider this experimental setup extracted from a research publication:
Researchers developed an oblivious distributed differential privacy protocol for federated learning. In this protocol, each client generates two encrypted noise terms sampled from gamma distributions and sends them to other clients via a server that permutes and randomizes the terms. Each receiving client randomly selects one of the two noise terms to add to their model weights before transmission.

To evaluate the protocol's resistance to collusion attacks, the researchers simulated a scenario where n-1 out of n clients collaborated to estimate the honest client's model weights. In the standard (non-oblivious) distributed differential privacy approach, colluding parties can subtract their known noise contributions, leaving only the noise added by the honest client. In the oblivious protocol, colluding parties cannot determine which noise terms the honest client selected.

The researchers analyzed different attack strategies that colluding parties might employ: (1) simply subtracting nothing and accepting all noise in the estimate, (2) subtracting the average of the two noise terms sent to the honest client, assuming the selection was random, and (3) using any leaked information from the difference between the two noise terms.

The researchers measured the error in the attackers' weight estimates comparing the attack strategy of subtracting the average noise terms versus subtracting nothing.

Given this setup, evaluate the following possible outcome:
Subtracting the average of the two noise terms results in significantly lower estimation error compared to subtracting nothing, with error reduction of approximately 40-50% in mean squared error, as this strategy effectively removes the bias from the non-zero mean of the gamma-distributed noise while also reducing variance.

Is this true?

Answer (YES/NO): NO